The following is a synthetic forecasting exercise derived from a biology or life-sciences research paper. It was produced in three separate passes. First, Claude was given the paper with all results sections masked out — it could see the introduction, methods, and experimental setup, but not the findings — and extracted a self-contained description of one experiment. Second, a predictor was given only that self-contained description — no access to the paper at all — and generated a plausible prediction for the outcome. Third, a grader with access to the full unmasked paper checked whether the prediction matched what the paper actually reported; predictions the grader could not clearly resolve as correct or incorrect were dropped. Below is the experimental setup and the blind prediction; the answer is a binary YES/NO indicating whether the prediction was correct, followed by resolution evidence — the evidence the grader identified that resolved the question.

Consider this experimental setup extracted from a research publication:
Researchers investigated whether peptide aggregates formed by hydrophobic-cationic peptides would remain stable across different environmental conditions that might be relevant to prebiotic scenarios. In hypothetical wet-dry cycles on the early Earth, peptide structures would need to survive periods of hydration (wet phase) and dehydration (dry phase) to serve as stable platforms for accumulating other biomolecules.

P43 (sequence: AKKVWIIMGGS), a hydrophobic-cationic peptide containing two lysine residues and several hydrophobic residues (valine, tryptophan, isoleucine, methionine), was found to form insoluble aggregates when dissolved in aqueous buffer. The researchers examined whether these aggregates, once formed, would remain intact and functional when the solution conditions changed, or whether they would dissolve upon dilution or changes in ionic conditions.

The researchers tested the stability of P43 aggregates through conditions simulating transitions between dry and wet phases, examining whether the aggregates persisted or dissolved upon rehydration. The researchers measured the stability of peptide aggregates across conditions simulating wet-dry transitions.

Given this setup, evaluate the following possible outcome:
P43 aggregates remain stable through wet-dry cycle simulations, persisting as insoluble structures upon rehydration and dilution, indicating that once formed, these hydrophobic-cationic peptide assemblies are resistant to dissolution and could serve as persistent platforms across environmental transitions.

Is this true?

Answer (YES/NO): YES